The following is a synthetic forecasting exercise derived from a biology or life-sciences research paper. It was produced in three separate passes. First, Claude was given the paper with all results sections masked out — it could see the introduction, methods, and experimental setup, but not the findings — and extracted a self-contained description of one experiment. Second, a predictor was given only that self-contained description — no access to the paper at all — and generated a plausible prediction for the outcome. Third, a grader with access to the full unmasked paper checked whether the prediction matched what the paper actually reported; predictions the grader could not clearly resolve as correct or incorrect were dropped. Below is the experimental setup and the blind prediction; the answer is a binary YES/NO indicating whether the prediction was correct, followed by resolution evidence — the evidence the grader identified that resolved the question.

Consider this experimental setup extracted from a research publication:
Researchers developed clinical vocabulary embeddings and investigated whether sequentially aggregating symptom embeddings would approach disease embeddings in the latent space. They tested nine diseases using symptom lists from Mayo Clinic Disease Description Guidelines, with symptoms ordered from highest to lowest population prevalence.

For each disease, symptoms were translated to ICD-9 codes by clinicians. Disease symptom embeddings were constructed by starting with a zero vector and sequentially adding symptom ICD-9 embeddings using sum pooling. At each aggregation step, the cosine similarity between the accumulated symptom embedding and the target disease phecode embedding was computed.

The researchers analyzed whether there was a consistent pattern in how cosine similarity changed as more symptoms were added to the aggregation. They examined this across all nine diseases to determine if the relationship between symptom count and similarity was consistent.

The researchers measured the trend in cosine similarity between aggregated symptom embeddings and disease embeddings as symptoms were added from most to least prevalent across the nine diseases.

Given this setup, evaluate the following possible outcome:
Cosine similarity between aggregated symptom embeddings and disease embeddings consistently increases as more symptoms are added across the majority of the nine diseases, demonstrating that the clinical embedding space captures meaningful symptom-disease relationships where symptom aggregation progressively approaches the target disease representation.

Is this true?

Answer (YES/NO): YES